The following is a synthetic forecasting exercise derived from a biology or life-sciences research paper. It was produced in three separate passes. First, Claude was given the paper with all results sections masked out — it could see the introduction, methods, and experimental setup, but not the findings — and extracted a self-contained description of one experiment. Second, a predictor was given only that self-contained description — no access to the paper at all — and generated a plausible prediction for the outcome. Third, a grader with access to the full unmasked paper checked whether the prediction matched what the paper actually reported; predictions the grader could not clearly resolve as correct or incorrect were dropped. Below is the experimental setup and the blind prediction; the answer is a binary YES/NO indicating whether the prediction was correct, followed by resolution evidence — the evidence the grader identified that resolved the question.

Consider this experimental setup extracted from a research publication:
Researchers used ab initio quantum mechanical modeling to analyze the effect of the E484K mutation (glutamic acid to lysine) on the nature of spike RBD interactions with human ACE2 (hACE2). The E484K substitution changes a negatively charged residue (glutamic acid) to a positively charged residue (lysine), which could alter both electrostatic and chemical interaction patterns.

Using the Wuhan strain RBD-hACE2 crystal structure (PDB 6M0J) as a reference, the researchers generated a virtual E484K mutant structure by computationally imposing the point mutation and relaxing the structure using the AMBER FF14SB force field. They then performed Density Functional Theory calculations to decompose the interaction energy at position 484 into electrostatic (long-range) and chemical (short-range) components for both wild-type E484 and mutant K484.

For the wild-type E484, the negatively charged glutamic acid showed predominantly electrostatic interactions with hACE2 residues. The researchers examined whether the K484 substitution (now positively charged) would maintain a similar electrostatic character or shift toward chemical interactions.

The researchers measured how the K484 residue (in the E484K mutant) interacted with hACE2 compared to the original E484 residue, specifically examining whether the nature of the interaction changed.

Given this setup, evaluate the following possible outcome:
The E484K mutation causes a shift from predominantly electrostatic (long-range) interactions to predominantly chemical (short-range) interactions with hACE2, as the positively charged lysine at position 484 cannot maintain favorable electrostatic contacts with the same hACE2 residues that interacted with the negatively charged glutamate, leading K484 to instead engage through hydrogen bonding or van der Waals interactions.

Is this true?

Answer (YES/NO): NO